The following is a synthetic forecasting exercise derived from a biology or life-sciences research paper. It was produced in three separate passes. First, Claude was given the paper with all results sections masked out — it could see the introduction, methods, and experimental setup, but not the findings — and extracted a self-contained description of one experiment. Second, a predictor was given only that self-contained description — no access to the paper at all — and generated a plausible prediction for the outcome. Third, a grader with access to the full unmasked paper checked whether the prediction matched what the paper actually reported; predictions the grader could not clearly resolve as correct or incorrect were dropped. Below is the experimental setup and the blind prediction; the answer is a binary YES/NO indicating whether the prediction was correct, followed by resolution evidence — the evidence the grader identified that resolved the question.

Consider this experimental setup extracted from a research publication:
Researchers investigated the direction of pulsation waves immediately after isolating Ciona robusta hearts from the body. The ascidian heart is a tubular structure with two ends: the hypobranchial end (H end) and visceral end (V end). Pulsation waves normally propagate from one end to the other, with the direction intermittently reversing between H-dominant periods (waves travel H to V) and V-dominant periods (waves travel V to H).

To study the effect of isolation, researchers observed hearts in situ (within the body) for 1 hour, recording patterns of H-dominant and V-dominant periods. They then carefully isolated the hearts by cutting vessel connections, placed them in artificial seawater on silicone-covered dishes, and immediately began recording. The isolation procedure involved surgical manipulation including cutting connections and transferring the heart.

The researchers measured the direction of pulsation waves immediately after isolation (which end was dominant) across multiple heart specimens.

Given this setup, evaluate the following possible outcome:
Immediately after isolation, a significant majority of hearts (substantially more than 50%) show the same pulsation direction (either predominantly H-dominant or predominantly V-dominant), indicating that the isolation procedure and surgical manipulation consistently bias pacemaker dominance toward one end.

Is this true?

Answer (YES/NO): YES